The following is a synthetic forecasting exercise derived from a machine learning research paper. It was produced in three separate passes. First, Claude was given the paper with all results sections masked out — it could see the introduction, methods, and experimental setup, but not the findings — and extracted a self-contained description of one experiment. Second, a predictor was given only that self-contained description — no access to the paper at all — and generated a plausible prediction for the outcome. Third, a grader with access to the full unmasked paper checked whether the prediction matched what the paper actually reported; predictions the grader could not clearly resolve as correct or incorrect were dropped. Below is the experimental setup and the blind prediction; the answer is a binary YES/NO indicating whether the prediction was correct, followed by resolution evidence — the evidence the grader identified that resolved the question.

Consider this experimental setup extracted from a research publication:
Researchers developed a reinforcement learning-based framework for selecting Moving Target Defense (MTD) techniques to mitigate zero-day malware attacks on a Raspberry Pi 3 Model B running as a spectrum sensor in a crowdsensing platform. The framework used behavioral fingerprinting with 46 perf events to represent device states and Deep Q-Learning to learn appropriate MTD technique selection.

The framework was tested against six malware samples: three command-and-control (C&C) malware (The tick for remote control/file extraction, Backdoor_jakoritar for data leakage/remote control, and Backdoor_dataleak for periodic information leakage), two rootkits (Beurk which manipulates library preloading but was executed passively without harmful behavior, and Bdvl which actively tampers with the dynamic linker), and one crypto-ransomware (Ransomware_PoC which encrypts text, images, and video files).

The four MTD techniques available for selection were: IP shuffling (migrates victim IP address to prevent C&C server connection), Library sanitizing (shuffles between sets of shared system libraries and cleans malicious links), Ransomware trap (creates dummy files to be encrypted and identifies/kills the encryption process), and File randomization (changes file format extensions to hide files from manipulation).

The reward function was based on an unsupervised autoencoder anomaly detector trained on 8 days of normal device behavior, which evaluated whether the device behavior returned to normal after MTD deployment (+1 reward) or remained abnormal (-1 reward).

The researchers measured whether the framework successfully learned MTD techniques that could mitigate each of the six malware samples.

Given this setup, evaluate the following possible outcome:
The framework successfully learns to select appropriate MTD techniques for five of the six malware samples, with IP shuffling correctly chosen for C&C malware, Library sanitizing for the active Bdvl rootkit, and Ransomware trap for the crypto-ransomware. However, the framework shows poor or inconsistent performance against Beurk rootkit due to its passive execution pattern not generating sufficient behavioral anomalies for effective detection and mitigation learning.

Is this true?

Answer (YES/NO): YES